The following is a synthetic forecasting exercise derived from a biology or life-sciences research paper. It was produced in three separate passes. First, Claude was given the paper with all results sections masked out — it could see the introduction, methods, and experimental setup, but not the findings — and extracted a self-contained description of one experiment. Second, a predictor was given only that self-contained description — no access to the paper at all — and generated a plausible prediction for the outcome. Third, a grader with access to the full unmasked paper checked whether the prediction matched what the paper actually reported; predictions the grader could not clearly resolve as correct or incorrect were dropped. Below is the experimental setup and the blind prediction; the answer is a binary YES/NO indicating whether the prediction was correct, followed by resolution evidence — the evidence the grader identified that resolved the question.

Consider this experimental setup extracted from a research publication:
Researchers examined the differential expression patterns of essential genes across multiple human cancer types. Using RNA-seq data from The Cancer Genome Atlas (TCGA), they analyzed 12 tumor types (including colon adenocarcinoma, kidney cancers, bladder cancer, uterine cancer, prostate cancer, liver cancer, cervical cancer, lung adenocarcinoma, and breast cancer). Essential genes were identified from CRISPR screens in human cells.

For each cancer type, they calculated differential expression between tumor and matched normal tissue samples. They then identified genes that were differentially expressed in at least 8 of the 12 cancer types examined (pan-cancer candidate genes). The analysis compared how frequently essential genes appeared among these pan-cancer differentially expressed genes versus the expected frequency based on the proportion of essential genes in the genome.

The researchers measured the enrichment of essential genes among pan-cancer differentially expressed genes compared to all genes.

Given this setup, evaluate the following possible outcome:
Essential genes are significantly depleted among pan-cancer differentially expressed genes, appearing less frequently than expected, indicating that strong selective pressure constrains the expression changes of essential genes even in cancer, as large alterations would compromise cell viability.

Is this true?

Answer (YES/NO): NO